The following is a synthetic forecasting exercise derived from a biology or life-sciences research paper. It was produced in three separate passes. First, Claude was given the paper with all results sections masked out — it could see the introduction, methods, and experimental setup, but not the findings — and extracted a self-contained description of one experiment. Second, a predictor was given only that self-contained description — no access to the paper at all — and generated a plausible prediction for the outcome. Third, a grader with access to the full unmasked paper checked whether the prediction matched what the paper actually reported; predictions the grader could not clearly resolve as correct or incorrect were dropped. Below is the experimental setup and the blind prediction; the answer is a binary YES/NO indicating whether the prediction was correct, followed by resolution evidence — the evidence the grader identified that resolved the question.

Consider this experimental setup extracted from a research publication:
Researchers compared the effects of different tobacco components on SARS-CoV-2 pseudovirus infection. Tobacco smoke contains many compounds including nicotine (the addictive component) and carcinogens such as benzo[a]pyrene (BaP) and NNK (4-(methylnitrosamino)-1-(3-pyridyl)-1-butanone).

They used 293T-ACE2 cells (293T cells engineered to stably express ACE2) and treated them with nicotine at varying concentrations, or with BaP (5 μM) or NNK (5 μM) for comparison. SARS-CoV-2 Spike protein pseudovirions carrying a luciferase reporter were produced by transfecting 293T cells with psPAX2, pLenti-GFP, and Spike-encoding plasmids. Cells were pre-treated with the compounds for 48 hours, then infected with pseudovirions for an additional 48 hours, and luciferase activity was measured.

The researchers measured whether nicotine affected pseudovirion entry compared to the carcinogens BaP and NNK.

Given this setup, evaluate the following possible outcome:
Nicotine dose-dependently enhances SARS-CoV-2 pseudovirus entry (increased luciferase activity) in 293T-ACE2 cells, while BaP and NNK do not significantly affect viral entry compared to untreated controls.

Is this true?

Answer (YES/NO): NO